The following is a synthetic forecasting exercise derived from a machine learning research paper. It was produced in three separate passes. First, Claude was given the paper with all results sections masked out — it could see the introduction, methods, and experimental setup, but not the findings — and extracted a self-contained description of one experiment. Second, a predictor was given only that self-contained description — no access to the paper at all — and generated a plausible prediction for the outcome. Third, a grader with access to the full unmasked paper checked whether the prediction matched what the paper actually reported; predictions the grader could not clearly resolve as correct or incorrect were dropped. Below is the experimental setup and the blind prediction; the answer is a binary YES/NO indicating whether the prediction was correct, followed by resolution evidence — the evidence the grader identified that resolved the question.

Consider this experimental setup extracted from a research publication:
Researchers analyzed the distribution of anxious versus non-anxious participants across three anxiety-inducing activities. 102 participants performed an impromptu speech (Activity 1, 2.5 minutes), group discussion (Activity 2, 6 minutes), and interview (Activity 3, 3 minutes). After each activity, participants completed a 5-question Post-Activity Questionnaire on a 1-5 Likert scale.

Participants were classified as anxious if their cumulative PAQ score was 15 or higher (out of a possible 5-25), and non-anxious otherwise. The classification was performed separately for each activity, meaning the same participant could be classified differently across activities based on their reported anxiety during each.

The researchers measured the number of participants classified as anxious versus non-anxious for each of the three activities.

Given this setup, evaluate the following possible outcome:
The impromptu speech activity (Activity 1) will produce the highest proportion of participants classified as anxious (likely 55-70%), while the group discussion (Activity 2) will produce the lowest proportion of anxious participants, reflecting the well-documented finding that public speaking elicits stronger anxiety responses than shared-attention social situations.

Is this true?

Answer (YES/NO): NO